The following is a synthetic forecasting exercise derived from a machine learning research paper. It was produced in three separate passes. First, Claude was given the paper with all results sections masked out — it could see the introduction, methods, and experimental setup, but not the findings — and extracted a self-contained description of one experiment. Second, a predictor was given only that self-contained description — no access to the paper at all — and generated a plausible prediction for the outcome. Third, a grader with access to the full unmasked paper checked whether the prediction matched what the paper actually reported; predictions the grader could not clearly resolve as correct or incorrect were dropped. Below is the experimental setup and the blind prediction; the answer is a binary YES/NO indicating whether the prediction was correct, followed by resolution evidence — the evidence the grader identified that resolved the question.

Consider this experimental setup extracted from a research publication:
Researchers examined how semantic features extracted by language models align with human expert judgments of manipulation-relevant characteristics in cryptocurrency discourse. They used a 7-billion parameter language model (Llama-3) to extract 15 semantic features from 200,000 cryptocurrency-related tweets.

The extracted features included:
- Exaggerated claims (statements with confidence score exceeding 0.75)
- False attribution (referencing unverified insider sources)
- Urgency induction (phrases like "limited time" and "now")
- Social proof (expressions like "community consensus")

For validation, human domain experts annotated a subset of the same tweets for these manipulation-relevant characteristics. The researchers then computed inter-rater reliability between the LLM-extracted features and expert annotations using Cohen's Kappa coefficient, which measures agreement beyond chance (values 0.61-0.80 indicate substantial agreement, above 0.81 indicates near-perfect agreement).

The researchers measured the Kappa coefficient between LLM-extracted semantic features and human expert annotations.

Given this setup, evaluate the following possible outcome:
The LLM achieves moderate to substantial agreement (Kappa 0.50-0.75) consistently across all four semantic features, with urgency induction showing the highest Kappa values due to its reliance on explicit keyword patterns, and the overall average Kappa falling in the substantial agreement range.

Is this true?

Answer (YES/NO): NO